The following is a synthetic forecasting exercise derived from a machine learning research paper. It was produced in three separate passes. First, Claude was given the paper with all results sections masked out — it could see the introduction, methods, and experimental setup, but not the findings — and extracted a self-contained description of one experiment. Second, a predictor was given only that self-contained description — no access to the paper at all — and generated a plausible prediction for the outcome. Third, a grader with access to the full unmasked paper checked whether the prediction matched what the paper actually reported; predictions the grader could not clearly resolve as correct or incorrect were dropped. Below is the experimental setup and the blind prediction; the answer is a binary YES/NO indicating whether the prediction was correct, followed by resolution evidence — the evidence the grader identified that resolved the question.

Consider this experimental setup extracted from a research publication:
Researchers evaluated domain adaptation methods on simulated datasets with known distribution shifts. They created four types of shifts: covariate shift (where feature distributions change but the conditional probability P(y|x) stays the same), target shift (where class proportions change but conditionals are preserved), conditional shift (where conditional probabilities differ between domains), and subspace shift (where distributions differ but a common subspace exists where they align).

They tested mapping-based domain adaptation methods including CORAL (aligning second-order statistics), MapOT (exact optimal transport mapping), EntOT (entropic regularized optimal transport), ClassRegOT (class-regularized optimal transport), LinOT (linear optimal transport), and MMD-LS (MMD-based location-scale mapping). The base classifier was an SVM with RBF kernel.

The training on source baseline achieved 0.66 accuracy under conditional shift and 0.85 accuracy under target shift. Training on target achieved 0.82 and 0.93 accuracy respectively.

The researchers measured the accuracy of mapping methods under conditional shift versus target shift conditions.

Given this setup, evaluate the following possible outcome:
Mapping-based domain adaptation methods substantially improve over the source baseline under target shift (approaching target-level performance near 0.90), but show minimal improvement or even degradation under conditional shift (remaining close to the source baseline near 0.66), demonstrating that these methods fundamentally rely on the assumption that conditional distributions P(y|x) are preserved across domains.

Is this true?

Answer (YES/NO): NO